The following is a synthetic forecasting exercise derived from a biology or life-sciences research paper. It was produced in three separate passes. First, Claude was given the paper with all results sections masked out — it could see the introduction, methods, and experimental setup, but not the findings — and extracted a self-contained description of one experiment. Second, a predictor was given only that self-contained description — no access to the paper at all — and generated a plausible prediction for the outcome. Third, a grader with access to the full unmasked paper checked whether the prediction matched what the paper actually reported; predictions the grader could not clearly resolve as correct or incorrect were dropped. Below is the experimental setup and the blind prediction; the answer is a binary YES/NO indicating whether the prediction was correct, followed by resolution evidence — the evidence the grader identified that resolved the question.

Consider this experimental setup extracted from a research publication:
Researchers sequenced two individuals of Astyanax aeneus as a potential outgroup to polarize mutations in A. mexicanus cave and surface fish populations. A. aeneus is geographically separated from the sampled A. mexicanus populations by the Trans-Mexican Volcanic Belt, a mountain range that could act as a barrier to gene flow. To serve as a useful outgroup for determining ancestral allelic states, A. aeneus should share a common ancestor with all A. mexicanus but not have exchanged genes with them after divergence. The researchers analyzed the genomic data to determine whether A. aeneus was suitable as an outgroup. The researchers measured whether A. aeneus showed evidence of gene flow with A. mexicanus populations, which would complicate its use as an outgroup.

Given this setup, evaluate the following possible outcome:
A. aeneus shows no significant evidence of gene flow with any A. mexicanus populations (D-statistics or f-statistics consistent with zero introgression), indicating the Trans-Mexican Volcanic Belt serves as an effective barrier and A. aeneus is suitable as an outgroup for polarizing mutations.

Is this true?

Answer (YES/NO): NO